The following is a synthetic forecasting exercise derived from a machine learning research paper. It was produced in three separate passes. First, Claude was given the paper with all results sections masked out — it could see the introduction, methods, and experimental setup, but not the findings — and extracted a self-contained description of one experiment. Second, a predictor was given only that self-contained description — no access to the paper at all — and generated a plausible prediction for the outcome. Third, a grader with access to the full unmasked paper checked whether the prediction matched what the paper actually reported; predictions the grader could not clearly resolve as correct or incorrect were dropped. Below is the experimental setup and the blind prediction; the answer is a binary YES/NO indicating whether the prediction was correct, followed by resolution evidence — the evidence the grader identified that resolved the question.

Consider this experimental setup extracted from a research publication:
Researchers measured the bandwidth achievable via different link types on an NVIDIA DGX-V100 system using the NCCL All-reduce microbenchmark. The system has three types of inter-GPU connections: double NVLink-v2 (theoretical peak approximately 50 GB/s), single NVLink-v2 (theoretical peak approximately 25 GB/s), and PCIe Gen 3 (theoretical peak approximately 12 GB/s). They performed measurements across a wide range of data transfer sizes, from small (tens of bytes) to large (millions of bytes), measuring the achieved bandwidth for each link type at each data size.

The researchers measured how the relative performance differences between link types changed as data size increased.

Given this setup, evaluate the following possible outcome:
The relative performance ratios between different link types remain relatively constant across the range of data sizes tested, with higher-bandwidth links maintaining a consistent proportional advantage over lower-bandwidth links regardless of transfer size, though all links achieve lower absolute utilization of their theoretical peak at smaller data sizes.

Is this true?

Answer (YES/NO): YES